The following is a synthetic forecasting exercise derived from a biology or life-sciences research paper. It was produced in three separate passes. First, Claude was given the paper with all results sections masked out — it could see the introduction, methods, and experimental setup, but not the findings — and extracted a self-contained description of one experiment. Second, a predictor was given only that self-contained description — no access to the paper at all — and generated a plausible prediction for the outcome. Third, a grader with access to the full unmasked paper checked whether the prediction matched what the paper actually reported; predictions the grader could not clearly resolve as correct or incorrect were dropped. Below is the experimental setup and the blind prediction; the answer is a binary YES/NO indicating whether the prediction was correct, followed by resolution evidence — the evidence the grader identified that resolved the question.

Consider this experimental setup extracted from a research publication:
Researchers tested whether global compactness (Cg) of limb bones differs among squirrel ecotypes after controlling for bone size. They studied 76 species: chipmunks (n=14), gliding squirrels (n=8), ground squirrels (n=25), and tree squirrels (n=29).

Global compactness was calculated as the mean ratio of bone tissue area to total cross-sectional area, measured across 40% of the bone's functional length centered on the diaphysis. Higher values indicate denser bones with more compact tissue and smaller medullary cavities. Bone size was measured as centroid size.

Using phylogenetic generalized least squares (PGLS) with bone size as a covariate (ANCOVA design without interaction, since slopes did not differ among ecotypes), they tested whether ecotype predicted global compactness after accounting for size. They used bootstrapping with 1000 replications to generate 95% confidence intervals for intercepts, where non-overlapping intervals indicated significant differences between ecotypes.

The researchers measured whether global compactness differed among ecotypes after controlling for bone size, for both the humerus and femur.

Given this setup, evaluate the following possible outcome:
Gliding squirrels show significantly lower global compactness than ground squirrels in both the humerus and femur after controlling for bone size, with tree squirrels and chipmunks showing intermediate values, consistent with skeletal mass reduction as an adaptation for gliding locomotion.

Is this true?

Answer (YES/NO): NO